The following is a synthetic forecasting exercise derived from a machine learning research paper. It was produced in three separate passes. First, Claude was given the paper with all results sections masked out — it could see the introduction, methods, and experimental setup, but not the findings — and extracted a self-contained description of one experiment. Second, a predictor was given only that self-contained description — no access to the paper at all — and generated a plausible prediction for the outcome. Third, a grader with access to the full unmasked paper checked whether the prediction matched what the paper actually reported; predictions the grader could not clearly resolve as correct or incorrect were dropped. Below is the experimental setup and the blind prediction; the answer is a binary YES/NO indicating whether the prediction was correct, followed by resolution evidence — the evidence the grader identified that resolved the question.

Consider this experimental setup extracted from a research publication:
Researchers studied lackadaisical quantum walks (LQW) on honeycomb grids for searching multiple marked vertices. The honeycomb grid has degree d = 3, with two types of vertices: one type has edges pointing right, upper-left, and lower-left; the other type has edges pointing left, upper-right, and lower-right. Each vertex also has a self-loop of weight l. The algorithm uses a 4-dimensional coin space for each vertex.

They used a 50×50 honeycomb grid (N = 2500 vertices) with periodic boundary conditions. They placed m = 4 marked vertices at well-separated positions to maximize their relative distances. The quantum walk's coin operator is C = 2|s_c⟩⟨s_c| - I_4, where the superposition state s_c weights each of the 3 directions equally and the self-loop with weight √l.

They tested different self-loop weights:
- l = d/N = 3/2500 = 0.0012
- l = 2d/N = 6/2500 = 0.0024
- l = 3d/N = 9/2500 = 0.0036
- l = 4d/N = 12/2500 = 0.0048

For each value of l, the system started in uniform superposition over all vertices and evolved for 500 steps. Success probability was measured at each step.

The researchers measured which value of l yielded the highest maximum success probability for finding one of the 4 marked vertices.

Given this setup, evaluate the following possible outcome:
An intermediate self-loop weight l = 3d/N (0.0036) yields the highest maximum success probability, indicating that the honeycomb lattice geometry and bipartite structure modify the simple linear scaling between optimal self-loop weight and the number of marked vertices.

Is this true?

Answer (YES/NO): NO